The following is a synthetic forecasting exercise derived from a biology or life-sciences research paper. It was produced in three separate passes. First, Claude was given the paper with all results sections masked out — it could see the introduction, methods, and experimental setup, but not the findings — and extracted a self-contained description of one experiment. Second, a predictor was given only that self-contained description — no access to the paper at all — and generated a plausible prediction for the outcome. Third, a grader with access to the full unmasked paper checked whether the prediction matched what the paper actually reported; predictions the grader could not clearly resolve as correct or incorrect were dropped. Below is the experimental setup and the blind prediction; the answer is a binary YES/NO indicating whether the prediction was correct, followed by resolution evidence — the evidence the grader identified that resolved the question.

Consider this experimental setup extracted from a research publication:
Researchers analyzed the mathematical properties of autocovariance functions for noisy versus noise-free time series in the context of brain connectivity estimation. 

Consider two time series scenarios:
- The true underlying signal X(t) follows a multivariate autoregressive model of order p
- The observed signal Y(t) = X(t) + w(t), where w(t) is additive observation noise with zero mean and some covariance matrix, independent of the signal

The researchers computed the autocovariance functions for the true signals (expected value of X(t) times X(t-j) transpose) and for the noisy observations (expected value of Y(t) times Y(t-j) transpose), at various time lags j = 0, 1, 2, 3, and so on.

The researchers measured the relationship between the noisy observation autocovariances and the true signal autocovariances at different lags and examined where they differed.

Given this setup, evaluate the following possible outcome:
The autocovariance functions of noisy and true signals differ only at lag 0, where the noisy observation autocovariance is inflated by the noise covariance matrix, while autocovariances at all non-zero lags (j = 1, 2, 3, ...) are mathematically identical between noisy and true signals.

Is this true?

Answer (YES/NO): YES